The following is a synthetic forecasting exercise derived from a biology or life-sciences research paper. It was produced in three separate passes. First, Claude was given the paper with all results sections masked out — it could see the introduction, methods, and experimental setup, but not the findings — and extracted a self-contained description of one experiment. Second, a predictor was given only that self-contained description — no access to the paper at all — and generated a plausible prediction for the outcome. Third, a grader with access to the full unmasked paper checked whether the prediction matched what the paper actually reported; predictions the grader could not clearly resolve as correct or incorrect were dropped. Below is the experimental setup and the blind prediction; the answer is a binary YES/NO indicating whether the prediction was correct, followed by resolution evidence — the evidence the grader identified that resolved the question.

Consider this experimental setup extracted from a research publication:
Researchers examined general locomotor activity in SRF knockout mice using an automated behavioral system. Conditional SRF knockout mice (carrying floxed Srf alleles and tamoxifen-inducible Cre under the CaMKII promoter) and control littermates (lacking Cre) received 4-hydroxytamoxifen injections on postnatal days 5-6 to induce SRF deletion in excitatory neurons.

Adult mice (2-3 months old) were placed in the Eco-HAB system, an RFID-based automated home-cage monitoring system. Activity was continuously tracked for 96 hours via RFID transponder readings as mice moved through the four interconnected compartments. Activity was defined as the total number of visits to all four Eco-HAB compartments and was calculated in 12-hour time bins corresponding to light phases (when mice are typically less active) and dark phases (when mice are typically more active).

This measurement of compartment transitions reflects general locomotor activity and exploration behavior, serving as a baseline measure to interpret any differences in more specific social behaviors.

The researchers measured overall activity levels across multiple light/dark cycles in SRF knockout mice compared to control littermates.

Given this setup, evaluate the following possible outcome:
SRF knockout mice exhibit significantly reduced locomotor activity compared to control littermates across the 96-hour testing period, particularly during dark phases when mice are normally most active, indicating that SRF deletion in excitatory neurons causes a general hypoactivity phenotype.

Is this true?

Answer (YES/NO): NO